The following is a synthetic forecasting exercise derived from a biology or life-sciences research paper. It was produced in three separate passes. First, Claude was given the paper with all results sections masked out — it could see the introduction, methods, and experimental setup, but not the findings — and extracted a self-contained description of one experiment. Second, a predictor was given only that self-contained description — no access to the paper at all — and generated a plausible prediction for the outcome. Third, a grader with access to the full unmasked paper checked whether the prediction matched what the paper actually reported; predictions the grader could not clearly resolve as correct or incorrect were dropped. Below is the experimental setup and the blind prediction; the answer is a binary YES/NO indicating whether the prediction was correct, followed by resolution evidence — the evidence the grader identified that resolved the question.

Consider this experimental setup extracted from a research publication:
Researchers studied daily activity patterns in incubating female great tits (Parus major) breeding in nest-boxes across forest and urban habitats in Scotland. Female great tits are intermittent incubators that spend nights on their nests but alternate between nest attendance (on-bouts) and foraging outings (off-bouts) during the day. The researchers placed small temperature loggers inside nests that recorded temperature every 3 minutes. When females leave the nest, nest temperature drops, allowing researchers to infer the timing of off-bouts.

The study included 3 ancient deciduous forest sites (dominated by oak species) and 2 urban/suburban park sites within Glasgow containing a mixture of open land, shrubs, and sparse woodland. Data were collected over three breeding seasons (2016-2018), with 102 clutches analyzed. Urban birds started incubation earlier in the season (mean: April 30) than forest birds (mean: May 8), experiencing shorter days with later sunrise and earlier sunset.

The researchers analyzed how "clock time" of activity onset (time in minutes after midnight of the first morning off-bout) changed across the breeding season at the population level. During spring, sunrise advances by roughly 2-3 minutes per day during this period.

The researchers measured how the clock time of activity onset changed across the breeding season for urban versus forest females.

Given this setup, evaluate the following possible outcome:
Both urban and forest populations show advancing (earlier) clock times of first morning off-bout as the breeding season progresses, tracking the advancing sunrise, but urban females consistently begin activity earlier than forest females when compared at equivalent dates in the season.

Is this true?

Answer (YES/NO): NO